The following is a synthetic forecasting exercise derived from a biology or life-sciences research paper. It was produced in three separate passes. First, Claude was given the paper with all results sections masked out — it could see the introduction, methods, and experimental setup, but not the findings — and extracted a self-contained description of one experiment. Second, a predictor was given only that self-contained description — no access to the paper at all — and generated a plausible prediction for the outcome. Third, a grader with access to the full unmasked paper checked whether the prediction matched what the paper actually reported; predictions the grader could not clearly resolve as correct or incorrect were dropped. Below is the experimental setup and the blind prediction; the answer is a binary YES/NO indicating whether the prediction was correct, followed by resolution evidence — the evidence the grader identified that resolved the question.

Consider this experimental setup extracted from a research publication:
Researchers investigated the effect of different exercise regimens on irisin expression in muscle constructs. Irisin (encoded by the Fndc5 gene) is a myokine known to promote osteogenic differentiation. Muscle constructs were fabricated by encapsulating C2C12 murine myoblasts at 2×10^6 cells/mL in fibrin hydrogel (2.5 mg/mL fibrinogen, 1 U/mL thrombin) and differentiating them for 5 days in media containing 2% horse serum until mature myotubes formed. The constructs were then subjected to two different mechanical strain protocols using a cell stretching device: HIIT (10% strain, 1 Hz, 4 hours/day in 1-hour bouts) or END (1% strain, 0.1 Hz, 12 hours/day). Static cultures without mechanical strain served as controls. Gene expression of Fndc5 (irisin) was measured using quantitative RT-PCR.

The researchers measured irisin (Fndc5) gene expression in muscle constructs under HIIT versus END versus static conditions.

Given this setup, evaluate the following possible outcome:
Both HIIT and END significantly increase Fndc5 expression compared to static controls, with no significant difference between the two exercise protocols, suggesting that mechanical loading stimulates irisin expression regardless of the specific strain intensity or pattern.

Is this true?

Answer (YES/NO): NO